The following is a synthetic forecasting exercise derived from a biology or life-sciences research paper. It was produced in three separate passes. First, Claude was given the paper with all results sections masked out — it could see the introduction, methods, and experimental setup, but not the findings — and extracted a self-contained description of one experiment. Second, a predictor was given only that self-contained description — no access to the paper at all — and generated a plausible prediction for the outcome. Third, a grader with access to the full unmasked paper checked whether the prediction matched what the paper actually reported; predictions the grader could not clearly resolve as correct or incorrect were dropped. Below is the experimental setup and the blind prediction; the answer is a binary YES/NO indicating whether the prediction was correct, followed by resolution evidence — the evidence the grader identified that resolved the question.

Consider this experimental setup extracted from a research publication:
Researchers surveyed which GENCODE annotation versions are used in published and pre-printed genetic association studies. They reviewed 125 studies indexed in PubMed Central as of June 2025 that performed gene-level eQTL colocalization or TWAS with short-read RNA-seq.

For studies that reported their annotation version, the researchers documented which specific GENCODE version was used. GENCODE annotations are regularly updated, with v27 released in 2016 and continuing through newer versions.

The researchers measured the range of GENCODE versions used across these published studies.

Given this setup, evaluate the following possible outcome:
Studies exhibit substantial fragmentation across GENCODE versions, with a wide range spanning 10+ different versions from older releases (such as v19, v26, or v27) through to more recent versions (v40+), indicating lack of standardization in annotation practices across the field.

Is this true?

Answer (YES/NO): NO